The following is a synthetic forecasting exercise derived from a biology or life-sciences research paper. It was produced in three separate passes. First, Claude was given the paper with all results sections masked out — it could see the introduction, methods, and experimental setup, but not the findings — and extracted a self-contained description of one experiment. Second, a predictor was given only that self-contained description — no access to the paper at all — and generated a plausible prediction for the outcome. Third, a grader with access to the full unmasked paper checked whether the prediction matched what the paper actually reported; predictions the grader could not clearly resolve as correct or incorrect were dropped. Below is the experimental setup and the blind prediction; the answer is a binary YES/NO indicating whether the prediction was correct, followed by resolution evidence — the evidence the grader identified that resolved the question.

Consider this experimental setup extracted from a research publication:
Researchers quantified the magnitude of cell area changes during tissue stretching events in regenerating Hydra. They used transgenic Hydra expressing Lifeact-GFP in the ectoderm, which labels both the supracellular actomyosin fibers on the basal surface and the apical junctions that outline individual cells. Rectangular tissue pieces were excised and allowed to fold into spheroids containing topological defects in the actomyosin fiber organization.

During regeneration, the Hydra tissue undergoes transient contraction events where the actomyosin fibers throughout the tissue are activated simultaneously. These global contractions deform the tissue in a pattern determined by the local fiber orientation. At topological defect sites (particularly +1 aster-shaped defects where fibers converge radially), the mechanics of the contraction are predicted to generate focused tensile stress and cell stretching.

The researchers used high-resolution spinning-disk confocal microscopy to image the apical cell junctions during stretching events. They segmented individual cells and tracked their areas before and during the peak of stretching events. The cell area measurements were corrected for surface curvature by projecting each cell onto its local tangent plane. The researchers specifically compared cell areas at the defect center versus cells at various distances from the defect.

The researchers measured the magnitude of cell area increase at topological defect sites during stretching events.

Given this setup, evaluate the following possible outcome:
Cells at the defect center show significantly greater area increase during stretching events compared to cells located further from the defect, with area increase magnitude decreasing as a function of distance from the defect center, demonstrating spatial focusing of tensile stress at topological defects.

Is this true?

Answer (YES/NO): YES